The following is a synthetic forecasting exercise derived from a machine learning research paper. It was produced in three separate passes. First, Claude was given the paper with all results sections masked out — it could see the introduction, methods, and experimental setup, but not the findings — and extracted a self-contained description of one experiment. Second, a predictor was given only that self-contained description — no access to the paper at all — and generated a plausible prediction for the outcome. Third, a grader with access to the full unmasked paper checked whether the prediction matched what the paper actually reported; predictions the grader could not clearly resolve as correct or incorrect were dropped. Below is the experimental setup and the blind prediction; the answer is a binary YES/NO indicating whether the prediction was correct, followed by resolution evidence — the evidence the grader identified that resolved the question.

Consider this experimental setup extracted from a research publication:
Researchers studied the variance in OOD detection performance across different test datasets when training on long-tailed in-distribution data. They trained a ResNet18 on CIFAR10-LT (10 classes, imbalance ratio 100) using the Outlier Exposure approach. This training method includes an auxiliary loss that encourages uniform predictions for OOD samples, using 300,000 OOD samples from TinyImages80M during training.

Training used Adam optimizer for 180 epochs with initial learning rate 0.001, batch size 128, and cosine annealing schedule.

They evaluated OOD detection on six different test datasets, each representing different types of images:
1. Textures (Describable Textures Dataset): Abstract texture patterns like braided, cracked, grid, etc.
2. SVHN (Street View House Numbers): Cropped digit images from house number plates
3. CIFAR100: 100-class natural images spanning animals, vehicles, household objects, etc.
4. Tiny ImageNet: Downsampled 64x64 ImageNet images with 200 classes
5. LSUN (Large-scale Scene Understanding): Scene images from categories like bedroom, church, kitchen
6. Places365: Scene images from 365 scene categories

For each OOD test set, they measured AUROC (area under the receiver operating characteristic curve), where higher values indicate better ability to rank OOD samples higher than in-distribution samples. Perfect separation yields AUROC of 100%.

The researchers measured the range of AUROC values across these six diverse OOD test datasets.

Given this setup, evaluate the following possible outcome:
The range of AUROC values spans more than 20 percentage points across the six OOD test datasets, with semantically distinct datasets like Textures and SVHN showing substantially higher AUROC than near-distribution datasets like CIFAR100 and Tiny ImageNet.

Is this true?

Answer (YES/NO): NO